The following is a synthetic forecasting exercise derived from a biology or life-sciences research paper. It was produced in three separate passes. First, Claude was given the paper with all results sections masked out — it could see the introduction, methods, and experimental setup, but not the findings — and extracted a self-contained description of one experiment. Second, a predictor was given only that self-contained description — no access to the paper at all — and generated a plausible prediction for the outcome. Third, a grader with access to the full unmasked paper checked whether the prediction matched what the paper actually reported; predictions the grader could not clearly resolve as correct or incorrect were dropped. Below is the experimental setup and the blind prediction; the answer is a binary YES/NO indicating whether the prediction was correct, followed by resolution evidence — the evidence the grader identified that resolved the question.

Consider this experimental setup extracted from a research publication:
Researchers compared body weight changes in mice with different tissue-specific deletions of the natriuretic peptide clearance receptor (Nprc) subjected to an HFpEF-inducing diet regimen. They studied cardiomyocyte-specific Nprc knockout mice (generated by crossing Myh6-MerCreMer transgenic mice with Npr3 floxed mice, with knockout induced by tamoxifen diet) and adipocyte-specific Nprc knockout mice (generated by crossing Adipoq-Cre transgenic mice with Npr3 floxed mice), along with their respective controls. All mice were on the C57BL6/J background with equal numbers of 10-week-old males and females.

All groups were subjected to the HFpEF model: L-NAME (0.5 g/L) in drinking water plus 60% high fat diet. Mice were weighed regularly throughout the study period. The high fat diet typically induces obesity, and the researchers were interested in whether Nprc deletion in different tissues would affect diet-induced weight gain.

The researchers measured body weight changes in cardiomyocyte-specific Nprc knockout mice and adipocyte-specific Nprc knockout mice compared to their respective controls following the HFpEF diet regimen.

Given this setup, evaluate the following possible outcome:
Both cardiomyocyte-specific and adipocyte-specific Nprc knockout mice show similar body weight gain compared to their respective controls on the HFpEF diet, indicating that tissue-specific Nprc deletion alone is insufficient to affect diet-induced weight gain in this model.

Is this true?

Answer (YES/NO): YES